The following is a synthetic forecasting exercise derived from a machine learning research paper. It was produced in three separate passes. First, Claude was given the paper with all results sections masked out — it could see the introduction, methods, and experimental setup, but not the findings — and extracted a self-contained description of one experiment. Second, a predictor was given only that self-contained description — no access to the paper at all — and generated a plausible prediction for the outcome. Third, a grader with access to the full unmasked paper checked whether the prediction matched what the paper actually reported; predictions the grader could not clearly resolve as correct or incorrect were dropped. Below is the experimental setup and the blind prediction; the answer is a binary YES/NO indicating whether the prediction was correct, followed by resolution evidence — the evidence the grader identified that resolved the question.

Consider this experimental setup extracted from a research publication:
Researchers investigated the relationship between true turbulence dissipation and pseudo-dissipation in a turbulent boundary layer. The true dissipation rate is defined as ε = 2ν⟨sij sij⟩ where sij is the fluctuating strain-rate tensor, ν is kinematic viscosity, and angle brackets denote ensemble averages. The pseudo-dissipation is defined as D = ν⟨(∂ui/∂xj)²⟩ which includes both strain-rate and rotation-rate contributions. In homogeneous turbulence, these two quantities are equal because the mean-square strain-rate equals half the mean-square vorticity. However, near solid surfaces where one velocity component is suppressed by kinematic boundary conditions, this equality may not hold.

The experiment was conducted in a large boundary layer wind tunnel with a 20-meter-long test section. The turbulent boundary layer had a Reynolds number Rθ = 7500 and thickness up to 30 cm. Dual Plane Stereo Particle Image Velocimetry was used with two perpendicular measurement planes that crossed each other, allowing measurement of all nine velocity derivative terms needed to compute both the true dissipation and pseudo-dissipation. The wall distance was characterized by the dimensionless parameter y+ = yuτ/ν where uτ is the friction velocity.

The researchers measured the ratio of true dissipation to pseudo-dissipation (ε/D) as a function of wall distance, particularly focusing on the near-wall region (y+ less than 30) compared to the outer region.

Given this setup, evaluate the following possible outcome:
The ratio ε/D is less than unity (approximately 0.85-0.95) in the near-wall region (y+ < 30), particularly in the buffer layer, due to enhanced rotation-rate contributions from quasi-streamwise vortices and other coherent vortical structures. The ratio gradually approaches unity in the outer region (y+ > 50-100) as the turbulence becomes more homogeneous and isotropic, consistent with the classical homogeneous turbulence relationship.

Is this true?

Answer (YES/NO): NO